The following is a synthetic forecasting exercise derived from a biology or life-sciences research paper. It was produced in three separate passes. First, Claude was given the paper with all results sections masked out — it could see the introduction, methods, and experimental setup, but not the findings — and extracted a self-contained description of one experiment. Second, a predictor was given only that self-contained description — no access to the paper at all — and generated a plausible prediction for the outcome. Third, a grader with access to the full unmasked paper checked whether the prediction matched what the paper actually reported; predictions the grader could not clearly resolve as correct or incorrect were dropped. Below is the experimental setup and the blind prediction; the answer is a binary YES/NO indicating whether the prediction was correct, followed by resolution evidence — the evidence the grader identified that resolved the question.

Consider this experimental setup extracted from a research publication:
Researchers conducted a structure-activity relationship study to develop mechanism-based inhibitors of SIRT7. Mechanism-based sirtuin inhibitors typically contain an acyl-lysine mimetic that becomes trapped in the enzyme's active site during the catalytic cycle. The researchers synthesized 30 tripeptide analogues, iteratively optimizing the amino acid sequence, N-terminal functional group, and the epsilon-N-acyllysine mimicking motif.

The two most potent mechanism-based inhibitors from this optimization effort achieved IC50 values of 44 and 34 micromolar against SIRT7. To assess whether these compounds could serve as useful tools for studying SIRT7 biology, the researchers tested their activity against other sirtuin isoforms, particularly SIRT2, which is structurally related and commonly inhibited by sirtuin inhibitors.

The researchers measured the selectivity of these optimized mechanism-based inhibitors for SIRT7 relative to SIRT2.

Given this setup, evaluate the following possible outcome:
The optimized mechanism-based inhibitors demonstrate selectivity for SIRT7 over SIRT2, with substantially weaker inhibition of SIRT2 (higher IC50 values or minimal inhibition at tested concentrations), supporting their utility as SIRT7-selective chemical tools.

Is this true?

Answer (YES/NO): NO